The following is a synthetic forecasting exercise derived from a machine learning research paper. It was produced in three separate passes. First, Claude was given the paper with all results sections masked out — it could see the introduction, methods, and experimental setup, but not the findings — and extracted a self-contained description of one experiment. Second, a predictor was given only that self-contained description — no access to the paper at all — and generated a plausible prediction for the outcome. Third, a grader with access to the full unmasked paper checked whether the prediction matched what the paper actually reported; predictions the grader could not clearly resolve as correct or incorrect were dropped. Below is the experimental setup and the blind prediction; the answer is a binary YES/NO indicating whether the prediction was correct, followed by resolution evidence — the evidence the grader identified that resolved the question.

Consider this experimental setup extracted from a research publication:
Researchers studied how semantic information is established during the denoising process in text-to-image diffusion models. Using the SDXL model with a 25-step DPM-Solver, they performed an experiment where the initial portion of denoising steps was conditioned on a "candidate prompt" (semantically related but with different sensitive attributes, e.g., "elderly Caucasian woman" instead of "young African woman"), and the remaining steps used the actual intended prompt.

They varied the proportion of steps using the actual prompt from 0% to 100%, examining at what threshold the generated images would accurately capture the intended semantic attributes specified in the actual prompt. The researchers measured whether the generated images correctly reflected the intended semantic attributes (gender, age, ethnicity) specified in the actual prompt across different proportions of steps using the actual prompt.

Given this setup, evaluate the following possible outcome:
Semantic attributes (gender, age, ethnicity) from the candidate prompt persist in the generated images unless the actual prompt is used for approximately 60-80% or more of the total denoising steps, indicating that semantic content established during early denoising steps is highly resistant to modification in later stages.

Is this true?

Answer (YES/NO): NO